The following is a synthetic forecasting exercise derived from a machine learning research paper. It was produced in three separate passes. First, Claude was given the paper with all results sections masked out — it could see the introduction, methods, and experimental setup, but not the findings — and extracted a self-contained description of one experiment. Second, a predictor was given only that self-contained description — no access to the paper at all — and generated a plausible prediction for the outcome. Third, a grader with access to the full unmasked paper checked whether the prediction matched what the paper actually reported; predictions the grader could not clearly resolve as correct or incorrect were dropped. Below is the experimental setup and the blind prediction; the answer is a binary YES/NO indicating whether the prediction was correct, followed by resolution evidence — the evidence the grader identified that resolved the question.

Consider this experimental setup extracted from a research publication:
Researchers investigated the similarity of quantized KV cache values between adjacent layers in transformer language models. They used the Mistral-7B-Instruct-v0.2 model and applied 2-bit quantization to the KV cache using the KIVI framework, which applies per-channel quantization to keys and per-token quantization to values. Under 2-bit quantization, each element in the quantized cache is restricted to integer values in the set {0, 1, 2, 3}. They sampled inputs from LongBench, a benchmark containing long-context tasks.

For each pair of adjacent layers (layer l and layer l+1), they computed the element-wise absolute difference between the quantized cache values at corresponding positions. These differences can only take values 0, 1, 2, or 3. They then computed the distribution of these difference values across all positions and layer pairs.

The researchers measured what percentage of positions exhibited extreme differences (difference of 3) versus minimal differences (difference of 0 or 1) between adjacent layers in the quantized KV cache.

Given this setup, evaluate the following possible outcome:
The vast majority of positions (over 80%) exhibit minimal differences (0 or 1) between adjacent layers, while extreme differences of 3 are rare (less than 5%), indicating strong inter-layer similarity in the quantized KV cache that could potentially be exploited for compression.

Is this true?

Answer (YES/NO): YES